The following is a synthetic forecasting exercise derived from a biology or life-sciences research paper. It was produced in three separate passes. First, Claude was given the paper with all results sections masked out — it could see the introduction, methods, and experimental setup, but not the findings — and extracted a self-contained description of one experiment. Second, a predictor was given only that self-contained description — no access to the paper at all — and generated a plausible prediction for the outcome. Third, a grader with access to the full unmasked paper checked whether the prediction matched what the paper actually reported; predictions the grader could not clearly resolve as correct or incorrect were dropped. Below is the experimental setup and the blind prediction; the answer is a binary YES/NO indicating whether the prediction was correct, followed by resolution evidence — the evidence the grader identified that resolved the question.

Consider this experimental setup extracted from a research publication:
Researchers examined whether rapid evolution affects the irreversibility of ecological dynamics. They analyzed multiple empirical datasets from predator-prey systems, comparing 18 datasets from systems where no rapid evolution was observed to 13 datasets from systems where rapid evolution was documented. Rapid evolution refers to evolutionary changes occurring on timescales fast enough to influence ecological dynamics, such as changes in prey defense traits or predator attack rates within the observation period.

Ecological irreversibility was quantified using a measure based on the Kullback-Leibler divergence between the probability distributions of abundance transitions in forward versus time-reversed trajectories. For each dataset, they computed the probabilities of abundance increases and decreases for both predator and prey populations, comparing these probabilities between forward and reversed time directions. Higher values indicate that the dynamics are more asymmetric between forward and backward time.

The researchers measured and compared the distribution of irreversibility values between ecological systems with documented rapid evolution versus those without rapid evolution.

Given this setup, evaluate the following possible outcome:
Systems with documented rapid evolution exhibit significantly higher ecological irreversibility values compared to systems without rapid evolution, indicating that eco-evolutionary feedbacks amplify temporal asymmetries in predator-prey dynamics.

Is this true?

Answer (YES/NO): YES